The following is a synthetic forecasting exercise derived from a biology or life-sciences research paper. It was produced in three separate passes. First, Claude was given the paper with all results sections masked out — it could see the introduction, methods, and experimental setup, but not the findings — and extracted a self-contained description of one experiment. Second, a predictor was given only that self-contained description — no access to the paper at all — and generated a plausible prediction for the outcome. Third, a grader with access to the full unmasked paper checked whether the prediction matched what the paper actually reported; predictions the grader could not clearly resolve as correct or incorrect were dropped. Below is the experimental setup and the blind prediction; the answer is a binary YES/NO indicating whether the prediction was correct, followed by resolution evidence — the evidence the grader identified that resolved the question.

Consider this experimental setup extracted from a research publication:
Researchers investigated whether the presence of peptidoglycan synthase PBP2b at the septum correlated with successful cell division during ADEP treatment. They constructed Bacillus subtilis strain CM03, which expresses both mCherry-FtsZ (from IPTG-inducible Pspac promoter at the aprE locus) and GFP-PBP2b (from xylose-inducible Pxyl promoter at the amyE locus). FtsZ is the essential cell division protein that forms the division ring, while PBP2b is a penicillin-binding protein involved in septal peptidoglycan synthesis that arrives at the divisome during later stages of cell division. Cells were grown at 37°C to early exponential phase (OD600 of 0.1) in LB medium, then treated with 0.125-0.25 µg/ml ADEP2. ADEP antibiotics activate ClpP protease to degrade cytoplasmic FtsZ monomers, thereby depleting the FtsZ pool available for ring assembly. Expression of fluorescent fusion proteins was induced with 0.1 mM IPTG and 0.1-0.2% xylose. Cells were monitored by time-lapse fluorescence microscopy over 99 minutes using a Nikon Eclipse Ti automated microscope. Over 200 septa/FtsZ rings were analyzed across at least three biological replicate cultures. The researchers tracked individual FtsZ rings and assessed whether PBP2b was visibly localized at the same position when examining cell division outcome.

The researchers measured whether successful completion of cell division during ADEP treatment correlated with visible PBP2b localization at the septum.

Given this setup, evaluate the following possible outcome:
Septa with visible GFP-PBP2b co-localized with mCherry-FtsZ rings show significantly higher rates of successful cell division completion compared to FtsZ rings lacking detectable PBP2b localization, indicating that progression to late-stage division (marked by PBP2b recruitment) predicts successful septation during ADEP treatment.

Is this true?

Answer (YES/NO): YES